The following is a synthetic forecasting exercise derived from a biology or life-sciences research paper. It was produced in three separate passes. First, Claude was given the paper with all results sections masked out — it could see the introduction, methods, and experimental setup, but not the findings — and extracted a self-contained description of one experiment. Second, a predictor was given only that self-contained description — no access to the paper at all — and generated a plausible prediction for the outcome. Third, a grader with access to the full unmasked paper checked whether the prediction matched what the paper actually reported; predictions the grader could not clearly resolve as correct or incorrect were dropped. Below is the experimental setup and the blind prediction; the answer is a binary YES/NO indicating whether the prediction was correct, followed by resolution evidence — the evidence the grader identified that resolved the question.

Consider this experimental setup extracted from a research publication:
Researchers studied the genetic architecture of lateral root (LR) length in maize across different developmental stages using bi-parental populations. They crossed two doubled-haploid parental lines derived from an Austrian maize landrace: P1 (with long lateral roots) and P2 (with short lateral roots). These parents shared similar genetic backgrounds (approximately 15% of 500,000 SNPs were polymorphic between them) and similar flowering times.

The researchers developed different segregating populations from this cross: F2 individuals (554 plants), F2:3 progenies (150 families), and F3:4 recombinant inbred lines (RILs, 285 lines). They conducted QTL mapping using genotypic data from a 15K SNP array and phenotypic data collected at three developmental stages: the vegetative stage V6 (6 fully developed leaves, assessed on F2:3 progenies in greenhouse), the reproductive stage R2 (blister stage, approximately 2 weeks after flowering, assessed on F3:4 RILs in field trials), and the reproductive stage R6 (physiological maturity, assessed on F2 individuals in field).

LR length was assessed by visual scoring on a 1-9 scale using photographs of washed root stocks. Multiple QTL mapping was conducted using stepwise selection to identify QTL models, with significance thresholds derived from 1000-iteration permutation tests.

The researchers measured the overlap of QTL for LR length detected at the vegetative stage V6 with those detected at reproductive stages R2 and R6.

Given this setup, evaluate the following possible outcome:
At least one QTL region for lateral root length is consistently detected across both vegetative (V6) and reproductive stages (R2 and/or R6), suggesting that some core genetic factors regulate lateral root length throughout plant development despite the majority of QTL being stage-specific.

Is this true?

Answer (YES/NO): NO